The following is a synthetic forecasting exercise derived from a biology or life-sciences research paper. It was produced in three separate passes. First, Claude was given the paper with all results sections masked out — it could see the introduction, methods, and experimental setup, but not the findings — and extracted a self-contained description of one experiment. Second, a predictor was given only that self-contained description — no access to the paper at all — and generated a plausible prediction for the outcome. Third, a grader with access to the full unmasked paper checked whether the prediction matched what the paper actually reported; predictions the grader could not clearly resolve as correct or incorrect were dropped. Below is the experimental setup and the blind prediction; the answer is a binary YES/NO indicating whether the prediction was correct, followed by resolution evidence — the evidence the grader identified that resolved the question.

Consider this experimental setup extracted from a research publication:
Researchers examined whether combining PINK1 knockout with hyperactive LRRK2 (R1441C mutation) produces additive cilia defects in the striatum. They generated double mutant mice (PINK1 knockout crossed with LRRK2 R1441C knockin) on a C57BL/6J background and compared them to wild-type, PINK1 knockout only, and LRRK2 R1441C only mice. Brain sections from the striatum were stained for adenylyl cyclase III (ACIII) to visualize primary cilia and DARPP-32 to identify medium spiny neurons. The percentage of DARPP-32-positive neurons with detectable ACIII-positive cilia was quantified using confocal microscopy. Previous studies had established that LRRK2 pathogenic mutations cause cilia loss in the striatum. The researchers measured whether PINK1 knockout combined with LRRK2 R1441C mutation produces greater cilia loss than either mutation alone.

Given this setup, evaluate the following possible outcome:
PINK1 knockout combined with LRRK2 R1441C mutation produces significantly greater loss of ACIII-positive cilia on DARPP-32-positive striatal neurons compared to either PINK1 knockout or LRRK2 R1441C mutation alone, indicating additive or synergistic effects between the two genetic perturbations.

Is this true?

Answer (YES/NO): NO